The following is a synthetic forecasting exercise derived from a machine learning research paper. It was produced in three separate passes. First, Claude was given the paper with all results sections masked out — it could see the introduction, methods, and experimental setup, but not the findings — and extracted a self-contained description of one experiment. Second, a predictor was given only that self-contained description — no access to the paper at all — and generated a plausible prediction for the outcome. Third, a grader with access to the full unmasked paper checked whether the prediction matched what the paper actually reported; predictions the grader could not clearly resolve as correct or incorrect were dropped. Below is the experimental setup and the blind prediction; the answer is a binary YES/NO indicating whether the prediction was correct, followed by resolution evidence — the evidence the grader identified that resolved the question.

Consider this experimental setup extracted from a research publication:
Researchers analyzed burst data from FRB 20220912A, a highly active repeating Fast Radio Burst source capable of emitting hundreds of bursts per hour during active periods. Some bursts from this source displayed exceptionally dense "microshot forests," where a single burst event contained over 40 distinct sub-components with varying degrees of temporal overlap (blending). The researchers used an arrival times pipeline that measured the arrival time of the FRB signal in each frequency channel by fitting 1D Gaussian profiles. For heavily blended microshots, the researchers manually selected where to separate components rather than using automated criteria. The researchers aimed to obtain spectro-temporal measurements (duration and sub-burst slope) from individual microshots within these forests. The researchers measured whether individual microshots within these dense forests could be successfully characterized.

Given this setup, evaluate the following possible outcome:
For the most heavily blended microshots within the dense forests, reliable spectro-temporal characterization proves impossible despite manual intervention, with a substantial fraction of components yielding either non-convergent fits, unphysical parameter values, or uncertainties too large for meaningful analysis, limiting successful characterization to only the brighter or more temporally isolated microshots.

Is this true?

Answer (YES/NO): NO